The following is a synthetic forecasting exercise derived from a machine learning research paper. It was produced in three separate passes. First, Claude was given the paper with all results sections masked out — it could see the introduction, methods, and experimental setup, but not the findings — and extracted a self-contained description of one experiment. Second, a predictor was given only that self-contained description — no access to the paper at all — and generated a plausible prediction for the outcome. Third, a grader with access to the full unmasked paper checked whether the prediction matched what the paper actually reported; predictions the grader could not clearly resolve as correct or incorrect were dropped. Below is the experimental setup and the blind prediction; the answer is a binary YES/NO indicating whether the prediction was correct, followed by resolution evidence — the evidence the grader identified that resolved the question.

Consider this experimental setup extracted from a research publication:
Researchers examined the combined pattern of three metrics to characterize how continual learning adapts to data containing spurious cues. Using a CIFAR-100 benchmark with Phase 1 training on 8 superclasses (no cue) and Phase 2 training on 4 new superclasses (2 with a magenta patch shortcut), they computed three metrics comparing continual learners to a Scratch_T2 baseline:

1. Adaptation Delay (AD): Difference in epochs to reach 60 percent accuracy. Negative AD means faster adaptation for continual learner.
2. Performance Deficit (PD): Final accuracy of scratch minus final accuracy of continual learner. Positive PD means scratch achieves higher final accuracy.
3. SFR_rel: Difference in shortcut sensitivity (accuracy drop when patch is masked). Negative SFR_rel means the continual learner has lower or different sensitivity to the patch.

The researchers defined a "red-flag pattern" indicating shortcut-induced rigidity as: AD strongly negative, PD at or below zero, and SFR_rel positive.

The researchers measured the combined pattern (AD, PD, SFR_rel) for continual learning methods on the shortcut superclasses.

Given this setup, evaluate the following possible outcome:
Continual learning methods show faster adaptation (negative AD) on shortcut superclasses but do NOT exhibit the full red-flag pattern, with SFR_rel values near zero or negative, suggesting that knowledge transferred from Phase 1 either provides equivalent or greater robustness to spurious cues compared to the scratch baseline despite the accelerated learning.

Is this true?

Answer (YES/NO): NO